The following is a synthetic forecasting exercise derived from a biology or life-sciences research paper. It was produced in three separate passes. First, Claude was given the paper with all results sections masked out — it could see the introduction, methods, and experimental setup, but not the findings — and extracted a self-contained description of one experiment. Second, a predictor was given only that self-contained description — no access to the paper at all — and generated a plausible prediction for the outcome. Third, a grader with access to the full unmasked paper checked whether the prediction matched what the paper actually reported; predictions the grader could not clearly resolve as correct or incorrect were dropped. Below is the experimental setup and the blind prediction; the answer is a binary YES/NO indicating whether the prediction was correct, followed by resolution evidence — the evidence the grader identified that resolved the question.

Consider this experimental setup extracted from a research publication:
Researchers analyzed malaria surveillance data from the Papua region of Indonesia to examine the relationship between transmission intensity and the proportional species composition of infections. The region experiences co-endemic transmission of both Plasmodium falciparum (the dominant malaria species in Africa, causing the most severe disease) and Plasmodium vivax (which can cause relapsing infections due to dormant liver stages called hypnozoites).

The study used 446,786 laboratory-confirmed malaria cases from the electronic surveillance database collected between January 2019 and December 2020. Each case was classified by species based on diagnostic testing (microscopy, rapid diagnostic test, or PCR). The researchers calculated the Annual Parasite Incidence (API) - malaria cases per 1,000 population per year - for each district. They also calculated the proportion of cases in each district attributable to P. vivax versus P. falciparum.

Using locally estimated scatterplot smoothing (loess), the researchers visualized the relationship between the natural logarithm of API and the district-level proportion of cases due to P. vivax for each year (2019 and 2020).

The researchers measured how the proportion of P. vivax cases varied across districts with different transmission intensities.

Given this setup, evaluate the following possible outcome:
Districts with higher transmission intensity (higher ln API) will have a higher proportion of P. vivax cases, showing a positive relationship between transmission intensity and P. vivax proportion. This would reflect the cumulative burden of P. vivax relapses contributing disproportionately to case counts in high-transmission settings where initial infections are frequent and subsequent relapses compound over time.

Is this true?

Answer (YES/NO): NO